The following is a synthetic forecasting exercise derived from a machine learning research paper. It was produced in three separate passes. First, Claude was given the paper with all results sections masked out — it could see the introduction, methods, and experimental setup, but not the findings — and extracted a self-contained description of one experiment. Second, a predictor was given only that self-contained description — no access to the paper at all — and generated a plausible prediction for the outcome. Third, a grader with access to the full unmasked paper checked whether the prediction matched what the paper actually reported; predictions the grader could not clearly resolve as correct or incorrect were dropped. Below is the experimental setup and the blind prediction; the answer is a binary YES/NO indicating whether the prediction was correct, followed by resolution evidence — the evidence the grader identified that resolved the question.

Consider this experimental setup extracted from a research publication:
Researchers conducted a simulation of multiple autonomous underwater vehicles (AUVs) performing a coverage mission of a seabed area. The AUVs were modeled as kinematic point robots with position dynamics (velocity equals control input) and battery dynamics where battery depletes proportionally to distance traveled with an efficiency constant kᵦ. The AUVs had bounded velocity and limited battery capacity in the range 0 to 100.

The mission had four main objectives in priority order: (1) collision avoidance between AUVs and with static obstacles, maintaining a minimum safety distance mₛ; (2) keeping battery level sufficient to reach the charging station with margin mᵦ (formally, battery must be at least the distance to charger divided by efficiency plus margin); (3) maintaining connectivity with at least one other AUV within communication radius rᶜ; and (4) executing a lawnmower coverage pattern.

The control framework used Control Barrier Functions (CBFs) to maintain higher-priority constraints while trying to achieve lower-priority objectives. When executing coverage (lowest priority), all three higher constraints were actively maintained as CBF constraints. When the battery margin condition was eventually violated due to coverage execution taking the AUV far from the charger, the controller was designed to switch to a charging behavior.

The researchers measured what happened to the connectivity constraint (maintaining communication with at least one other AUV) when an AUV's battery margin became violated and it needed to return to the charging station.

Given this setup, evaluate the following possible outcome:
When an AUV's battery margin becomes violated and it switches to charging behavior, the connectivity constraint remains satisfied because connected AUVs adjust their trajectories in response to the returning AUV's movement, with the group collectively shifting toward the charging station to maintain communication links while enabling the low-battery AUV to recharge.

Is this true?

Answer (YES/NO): NO